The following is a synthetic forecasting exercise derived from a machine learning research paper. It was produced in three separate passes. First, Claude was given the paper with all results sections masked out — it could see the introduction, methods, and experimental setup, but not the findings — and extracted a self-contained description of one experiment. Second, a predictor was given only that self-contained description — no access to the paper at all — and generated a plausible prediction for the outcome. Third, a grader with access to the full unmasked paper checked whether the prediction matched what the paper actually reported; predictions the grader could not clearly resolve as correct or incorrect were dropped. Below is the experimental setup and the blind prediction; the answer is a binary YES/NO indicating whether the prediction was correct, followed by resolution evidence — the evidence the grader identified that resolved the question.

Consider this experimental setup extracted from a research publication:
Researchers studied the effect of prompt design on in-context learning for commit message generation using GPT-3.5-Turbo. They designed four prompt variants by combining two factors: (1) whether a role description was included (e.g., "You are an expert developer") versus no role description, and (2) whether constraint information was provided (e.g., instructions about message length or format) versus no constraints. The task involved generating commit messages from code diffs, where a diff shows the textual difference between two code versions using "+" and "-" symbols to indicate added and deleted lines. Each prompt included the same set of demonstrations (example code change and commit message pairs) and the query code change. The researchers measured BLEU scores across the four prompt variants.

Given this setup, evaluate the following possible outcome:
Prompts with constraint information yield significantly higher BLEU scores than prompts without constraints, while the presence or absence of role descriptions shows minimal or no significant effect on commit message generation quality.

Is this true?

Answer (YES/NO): NO